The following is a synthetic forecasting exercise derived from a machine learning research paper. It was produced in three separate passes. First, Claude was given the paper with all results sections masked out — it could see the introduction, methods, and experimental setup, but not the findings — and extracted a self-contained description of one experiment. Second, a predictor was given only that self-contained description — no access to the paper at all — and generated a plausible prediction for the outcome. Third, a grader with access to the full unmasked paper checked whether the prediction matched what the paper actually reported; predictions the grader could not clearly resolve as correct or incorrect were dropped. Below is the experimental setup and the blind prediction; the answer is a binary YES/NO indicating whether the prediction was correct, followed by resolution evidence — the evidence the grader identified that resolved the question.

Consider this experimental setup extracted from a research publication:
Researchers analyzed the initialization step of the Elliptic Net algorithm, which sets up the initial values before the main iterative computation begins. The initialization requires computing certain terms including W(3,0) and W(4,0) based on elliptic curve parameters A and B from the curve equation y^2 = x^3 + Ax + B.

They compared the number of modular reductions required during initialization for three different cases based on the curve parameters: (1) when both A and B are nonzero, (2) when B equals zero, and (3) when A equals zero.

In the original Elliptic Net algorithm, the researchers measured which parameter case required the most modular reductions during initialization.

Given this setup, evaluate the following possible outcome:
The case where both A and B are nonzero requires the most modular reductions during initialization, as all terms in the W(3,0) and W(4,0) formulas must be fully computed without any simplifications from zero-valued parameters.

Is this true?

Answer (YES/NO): YES